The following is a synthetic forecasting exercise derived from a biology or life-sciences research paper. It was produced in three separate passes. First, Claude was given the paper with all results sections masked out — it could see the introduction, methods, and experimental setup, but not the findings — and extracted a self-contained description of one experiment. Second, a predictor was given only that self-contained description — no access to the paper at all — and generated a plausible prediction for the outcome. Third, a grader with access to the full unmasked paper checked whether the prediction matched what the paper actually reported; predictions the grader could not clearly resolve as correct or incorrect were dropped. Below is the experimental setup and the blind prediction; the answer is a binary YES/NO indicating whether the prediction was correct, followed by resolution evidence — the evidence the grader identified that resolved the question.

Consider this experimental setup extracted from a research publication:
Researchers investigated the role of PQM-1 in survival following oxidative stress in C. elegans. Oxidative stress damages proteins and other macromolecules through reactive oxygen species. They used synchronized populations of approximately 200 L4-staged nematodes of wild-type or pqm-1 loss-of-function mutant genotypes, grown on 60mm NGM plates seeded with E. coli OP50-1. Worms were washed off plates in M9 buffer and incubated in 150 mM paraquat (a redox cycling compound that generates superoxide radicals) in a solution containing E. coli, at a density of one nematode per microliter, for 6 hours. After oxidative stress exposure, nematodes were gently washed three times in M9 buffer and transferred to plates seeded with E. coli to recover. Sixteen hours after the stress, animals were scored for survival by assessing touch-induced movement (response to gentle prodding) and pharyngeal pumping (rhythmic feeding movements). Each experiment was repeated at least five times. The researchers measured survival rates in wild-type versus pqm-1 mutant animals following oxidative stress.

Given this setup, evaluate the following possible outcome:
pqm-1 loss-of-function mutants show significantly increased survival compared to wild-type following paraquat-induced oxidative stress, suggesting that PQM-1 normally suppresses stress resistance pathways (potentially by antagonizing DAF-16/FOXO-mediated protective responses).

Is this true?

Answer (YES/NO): NO